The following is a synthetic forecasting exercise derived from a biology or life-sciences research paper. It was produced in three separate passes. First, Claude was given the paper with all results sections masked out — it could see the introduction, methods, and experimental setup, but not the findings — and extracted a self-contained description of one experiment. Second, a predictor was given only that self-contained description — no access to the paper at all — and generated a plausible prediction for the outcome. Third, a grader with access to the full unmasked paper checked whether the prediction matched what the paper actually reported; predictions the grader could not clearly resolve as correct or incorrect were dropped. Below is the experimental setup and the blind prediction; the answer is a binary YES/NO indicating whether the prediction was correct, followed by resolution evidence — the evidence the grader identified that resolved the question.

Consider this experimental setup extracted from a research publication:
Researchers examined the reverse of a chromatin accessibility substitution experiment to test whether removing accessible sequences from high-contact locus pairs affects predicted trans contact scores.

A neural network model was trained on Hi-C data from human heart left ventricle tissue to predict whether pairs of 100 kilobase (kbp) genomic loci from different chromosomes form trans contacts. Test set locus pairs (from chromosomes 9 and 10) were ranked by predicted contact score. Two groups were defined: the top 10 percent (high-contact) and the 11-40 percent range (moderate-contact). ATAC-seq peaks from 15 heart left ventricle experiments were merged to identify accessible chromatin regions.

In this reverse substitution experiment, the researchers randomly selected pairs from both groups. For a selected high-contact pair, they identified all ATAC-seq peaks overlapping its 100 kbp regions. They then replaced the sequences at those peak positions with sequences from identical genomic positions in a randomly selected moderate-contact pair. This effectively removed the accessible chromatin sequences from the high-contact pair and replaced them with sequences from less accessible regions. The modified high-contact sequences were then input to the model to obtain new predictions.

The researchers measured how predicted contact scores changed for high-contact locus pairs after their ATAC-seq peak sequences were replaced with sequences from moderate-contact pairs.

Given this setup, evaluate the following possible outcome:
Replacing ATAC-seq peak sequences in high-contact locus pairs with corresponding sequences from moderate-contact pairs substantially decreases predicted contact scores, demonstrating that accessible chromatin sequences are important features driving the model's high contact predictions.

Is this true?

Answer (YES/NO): YES